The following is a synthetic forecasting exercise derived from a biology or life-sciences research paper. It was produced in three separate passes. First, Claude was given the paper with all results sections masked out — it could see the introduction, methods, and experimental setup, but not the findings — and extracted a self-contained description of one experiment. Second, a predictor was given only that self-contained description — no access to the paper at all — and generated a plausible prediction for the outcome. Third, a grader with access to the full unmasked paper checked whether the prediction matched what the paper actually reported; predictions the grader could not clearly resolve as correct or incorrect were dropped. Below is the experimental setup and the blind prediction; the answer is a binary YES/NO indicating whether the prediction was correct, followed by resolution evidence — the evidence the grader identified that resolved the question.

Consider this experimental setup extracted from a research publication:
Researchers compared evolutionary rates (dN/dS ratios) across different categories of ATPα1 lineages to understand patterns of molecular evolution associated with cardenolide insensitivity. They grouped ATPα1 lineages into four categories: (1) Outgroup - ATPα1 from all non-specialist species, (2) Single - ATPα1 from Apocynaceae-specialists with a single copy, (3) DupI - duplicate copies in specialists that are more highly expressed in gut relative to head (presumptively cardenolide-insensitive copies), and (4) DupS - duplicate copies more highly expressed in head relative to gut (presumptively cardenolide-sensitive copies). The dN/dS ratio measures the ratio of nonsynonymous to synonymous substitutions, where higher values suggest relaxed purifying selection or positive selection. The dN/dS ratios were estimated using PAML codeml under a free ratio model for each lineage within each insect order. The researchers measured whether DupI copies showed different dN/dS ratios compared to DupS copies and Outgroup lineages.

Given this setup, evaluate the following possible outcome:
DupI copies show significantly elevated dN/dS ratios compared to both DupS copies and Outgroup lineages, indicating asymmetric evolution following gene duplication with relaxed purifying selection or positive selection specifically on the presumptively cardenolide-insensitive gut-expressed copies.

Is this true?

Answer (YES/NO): YES